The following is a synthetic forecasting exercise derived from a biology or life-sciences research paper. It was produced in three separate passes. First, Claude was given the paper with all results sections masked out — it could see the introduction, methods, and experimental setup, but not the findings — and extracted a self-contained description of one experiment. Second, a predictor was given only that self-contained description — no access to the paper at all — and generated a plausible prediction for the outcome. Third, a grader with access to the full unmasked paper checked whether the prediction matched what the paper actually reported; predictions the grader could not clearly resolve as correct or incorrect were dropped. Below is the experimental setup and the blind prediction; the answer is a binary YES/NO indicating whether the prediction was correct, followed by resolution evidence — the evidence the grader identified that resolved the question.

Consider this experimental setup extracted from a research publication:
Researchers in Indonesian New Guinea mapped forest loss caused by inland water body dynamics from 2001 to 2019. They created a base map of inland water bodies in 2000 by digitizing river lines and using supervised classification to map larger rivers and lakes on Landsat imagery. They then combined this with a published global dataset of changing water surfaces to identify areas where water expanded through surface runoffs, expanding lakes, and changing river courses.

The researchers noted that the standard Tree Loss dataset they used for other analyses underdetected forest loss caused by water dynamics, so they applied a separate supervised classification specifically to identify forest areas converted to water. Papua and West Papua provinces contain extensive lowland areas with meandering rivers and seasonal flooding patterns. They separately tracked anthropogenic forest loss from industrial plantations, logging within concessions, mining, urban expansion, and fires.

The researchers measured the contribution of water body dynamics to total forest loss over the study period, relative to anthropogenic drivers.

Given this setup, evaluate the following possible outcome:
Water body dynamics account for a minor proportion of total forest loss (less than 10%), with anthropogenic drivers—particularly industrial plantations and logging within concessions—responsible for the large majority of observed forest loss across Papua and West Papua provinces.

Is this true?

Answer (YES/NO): NO